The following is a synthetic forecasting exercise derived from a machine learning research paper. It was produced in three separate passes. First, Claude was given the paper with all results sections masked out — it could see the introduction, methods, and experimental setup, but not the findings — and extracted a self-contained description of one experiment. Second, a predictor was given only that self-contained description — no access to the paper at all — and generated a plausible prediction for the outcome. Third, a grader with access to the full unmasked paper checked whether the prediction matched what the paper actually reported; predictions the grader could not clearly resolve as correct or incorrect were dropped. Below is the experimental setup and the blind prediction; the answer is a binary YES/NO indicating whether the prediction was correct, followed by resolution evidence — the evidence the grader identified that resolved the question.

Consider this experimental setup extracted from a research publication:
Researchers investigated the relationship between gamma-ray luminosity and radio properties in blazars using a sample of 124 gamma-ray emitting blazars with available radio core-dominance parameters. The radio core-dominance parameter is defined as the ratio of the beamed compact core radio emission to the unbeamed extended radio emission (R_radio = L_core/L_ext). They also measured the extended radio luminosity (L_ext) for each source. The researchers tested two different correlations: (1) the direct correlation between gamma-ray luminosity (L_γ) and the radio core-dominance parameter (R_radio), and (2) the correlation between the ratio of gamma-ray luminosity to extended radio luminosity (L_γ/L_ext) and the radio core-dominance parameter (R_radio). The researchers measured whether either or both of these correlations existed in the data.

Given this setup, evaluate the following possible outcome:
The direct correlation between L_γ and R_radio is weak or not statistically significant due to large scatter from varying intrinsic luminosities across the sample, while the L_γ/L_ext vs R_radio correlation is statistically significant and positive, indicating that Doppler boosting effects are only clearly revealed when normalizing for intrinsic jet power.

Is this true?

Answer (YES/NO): YES